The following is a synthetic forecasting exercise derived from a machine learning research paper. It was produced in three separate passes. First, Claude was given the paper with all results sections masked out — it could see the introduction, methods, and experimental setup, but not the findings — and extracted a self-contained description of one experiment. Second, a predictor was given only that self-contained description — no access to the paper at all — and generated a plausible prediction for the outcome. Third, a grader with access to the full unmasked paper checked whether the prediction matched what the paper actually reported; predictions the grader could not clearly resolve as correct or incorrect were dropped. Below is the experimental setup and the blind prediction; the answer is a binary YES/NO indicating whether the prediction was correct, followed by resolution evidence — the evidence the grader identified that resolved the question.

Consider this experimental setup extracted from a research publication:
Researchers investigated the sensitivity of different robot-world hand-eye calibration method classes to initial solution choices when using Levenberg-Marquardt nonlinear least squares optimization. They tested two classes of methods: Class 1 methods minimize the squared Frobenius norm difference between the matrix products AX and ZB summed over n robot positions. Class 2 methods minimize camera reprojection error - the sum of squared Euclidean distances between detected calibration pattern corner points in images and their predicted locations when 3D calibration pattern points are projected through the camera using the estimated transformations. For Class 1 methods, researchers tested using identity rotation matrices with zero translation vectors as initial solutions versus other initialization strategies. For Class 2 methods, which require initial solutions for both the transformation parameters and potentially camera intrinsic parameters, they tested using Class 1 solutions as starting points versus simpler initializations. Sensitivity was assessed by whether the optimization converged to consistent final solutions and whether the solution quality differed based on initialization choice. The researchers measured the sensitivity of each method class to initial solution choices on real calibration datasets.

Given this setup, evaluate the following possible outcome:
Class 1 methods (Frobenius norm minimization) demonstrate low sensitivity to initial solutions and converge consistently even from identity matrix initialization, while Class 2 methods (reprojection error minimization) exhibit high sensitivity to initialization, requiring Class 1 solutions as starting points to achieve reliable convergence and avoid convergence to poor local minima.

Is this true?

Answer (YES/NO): YES